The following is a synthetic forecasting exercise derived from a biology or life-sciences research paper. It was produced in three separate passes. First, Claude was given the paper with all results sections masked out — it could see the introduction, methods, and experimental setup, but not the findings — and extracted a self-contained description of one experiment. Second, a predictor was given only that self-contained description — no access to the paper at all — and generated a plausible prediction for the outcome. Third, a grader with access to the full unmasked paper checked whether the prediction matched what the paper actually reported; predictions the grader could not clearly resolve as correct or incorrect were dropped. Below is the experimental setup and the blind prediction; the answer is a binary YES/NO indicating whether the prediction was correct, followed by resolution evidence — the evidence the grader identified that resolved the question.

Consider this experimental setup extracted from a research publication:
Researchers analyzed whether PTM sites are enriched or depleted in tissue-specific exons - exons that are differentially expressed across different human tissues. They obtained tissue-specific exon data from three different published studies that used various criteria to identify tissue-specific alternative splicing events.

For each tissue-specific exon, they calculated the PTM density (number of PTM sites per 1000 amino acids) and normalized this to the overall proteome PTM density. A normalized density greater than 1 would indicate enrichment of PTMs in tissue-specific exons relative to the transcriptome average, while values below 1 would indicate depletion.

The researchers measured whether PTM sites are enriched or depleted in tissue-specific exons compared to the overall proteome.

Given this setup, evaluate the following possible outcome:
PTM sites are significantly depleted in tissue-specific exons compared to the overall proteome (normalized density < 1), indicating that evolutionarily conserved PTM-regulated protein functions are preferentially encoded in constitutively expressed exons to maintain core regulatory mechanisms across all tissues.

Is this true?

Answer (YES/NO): NO